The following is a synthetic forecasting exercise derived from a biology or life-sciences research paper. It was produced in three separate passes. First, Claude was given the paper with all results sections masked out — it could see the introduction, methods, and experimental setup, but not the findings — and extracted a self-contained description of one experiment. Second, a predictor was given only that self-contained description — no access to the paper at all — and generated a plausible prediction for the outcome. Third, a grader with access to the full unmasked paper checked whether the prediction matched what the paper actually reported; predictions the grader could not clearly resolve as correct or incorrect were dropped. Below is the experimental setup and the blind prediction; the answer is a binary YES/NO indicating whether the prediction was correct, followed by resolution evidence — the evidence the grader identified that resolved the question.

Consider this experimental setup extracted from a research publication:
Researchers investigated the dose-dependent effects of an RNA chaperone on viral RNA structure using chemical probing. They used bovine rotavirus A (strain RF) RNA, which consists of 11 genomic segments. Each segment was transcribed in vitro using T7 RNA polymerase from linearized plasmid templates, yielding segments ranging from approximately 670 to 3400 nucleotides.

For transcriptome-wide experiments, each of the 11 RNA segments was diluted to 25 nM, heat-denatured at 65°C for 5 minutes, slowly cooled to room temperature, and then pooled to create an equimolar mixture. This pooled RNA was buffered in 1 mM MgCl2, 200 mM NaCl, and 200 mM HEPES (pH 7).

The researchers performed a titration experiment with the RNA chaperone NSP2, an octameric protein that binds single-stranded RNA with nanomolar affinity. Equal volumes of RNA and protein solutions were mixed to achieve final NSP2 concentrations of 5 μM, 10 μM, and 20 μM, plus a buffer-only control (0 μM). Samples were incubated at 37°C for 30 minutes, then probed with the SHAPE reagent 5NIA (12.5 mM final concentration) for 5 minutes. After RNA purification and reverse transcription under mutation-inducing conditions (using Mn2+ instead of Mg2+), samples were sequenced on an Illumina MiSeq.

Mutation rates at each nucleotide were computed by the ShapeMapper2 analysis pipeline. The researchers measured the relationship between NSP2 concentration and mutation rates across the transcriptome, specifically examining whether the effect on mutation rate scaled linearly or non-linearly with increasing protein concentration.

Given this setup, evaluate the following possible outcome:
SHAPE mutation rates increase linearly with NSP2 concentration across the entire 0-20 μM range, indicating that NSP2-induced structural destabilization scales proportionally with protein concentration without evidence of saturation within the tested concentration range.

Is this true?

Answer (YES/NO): YES